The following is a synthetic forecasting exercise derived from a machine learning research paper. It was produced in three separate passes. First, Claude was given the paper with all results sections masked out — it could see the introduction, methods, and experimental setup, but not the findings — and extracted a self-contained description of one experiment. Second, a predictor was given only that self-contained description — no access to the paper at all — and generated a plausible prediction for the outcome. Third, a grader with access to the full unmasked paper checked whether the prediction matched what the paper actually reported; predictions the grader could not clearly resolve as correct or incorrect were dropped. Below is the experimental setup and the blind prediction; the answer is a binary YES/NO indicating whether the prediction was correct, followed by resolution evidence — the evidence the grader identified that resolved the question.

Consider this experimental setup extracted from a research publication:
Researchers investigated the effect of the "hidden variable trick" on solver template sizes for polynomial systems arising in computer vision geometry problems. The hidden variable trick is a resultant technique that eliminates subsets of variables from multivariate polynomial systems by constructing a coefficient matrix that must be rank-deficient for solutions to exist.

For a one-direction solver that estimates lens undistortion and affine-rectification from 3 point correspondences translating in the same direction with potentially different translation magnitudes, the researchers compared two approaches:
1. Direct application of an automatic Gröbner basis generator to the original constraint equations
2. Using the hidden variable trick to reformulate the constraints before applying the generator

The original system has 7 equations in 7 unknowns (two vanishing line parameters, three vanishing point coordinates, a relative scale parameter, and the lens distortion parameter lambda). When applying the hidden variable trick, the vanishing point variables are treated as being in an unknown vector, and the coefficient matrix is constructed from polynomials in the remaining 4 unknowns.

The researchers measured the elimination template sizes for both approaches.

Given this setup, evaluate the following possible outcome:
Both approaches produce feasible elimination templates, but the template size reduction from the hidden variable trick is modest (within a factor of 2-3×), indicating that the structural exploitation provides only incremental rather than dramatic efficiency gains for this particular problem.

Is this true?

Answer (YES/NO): NO